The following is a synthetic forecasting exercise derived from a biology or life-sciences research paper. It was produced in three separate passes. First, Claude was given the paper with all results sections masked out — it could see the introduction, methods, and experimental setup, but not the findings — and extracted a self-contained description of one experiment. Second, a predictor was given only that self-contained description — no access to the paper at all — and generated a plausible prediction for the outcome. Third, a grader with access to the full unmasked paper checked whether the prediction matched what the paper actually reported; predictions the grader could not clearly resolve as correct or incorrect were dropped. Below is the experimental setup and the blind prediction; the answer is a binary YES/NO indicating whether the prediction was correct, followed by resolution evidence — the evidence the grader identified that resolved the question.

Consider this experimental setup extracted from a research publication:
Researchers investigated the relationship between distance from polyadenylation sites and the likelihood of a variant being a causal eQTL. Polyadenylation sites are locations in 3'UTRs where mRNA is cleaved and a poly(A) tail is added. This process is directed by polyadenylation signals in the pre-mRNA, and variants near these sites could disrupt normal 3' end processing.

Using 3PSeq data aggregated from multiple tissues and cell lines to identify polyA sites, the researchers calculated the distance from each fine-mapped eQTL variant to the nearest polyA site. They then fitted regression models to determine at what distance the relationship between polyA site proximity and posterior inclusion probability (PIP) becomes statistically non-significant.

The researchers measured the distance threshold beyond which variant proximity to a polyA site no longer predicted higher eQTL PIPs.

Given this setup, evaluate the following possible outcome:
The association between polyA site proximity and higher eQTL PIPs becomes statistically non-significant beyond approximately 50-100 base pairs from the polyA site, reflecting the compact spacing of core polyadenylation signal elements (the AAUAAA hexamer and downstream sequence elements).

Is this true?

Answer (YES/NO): YES